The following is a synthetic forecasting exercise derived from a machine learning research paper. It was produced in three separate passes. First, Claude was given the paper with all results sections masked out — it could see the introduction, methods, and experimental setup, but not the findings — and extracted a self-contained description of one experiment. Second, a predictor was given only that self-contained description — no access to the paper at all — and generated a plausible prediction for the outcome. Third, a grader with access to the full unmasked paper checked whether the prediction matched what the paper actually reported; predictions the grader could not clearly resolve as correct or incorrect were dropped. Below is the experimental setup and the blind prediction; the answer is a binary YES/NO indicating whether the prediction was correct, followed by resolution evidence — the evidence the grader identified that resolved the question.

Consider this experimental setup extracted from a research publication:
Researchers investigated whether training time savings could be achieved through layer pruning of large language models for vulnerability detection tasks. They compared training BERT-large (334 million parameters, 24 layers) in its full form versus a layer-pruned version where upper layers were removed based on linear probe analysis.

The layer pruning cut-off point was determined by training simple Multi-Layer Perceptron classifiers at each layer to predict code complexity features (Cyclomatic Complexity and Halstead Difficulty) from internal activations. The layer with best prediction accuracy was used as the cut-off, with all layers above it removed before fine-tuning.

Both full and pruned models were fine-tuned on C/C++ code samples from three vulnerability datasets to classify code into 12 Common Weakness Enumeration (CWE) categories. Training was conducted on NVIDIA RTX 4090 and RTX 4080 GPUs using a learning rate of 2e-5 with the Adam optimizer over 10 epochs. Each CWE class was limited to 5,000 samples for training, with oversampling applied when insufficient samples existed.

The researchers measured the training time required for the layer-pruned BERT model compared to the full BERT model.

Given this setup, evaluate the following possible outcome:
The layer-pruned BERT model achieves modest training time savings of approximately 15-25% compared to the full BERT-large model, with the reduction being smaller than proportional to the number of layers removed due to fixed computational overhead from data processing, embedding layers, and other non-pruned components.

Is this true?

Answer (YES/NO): NO